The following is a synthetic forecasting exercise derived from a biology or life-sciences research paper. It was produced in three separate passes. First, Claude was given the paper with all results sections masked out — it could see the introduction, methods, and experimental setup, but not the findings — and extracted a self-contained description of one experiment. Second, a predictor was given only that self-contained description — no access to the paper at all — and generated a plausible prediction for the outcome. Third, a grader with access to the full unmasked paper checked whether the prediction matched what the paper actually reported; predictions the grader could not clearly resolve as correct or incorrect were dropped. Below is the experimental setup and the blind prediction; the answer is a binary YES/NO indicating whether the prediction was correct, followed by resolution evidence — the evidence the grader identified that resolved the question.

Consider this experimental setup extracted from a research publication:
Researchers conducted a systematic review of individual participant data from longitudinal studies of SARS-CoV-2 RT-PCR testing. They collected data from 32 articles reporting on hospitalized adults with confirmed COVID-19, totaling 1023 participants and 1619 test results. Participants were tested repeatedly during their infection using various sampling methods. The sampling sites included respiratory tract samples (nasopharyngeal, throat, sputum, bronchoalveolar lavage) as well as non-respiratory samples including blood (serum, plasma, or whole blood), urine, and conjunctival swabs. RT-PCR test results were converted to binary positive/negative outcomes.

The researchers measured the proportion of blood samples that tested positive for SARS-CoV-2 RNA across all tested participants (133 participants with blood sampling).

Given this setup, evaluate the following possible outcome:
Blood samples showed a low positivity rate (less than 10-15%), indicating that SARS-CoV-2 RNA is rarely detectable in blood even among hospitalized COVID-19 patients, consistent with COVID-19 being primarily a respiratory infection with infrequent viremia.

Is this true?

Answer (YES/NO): NO